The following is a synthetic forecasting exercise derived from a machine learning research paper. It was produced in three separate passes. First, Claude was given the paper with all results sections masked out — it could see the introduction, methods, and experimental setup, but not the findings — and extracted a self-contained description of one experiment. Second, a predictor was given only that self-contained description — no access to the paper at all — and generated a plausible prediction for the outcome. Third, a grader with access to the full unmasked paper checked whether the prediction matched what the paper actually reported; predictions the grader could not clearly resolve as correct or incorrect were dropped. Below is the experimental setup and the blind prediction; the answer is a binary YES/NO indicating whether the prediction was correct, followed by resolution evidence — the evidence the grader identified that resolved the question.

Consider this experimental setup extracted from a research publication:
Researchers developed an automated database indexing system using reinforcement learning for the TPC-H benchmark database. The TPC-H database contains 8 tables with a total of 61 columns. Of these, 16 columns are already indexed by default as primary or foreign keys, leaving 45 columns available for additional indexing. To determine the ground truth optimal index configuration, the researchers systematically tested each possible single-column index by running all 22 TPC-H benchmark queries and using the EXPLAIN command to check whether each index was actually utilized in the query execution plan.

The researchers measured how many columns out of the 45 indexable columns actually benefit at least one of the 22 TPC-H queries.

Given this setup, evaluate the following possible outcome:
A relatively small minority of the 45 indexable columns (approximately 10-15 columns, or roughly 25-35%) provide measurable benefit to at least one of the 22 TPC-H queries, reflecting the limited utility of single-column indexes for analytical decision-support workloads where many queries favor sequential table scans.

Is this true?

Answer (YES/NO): NO